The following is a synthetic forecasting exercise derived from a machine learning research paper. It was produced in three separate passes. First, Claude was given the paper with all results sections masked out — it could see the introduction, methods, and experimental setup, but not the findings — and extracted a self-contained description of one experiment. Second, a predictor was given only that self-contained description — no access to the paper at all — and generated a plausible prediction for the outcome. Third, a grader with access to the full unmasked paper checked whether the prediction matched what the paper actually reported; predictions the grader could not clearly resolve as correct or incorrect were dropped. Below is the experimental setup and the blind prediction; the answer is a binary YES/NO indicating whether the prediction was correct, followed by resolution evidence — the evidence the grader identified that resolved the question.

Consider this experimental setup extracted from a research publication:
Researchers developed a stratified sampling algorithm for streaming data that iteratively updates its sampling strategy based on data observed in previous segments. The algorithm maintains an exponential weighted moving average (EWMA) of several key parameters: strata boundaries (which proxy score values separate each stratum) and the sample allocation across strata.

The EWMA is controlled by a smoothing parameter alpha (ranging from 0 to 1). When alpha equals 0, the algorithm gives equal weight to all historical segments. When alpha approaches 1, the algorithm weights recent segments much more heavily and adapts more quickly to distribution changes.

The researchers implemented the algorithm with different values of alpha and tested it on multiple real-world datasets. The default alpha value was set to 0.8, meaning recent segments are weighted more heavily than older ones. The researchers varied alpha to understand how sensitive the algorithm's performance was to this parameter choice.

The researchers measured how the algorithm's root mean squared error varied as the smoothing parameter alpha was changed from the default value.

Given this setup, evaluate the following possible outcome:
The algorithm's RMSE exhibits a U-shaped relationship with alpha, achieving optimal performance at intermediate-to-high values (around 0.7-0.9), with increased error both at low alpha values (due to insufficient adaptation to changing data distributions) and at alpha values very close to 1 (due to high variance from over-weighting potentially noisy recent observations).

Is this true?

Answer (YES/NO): NO